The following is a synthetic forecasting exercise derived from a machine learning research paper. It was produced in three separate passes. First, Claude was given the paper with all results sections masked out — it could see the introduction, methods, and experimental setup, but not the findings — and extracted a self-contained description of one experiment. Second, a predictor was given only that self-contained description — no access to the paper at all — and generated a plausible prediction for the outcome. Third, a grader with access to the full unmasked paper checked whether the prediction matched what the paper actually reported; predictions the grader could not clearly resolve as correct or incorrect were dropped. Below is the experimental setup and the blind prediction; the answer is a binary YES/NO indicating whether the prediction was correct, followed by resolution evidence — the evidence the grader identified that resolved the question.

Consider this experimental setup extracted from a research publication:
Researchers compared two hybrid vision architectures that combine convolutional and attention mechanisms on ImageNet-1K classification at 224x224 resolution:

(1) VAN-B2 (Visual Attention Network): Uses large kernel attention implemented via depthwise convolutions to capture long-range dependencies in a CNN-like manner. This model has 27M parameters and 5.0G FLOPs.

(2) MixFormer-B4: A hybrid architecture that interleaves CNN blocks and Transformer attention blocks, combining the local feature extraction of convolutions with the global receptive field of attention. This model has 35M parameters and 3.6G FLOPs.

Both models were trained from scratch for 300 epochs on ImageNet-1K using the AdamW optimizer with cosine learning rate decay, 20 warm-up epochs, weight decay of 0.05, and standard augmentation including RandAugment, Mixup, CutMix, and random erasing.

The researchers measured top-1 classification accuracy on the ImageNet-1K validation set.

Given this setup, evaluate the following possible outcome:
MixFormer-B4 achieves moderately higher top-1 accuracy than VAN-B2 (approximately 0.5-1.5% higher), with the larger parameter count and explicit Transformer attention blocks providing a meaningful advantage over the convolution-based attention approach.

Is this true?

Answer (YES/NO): NO